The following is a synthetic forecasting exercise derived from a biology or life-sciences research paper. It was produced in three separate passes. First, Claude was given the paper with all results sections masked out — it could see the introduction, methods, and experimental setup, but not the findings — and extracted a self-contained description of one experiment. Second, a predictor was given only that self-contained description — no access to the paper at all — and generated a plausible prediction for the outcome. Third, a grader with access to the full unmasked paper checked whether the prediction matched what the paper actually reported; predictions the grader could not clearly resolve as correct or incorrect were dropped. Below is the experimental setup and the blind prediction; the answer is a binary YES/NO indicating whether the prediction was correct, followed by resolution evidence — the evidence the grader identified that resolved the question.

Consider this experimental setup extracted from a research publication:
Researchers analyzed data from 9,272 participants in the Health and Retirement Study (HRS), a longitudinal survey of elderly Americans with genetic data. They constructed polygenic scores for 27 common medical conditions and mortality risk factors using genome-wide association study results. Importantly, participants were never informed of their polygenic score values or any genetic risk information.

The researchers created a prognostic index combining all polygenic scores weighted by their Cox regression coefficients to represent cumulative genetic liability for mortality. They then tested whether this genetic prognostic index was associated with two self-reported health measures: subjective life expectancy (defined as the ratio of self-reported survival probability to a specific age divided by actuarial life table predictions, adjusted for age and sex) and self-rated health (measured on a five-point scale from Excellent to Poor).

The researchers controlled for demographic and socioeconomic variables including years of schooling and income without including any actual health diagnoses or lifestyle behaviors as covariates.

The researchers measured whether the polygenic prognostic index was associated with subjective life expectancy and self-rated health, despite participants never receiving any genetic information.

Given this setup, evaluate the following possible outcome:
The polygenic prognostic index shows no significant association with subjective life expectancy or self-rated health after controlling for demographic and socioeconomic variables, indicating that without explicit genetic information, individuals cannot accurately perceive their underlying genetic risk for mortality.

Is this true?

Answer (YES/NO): NO